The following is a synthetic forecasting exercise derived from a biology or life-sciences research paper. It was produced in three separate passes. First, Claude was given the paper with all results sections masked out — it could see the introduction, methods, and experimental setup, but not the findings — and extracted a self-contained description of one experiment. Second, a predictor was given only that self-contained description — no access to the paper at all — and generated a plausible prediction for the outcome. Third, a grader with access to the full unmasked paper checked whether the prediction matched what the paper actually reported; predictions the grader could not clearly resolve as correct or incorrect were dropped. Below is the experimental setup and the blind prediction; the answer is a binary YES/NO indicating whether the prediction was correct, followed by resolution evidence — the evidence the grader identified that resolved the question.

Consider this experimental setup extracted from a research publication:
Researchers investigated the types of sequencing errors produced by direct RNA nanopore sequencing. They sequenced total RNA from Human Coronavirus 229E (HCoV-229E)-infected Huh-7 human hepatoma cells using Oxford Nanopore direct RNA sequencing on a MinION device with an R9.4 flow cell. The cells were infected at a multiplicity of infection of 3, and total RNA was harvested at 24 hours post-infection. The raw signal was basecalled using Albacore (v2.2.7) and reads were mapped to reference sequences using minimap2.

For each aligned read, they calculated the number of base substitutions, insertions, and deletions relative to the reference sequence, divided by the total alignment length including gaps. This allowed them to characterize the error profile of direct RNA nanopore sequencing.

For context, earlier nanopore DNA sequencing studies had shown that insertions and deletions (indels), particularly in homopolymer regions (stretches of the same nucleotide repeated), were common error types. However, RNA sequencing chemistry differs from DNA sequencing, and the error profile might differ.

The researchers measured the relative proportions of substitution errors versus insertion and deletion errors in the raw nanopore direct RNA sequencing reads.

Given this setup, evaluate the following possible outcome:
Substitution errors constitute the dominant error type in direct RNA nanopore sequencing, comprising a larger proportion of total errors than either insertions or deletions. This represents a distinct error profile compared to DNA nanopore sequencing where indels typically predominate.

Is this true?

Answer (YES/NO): NO